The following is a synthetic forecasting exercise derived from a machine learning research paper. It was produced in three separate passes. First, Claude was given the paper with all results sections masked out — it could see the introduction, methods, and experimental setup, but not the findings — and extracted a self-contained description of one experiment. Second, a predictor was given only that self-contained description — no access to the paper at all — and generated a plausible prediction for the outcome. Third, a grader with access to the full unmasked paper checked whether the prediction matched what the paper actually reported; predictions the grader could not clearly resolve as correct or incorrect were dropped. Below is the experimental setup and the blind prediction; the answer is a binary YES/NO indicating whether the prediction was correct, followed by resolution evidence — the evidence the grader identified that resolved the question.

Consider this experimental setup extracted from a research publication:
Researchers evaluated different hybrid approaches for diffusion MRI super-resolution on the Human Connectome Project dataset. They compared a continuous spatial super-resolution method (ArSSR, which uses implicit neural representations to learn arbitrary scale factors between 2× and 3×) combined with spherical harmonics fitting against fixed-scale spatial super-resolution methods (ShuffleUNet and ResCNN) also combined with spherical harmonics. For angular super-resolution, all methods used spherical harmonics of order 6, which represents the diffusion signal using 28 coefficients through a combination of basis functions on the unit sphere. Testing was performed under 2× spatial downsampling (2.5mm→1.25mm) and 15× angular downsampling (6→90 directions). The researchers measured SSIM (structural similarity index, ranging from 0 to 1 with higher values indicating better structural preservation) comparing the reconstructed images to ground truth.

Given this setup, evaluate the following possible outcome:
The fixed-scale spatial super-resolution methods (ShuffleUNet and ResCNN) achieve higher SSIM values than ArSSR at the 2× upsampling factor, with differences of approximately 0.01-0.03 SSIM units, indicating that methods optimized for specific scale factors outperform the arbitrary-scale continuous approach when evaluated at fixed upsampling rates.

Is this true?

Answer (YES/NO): NO